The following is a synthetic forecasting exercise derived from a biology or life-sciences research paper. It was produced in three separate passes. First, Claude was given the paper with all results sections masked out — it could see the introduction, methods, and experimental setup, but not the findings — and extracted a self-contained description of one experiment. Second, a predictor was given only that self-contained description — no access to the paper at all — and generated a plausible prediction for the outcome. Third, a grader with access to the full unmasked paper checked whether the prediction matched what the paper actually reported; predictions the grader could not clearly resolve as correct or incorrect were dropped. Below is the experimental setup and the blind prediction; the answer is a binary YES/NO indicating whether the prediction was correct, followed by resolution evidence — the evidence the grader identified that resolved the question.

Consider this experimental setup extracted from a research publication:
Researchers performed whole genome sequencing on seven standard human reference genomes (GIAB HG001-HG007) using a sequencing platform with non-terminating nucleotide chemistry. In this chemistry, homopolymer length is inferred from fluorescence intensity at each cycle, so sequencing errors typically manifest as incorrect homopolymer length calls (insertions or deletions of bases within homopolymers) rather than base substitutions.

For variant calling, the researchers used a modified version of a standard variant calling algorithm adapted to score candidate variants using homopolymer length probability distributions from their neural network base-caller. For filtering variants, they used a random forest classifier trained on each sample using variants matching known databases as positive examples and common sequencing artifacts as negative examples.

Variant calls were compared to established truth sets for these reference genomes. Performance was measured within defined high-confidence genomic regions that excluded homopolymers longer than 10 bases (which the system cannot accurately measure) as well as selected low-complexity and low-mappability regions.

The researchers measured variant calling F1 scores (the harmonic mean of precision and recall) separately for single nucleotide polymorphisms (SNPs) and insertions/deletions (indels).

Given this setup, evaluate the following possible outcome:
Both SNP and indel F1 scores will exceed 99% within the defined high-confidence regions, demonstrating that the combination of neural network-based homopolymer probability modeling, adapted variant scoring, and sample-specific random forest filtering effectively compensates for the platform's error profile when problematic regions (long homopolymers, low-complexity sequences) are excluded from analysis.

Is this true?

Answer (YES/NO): NO